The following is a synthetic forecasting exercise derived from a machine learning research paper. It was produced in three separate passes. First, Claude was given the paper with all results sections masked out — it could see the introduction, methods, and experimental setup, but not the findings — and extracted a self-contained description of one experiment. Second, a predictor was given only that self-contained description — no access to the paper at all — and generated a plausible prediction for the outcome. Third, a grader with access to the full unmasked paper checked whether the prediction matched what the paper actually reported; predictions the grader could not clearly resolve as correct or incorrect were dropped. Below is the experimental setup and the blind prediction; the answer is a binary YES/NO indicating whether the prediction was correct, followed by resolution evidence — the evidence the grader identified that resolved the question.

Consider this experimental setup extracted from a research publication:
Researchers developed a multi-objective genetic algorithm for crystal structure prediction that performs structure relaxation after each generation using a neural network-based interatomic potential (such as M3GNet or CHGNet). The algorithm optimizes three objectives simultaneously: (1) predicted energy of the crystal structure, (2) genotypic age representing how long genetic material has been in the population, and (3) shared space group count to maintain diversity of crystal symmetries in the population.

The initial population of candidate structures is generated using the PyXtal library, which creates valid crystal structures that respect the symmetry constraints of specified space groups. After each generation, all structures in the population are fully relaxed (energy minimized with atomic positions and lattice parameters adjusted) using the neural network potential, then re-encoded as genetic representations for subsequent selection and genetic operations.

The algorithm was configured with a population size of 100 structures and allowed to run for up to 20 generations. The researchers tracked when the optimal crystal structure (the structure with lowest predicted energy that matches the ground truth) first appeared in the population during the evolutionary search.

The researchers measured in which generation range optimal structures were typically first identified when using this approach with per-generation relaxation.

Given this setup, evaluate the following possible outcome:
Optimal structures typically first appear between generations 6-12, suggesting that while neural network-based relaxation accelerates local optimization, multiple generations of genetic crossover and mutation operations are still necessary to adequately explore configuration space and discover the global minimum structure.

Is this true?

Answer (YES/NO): NO